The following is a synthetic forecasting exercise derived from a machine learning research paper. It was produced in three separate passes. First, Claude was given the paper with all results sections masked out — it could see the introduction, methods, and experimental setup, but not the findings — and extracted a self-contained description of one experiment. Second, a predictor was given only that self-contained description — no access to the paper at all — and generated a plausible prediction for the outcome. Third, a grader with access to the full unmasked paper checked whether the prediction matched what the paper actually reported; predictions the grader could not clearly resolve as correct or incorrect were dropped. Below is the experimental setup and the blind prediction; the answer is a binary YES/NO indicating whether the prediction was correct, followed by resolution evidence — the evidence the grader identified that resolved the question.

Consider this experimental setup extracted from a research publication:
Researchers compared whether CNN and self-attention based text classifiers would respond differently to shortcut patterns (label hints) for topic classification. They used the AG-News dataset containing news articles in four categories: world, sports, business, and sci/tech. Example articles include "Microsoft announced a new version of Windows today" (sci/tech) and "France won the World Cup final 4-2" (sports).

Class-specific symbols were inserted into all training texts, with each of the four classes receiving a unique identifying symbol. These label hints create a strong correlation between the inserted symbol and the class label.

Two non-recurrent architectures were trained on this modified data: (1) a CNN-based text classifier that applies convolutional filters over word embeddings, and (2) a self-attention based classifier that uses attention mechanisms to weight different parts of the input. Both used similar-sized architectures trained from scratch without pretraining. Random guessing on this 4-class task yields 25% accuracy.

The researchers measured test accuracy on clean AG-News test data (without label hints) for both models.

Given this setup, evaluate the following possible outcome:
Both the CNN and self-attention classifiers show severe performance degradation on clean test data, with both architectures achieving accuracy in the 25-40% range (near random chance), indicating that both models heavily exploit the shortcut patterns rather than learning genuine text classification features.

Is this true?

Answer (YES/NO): YES